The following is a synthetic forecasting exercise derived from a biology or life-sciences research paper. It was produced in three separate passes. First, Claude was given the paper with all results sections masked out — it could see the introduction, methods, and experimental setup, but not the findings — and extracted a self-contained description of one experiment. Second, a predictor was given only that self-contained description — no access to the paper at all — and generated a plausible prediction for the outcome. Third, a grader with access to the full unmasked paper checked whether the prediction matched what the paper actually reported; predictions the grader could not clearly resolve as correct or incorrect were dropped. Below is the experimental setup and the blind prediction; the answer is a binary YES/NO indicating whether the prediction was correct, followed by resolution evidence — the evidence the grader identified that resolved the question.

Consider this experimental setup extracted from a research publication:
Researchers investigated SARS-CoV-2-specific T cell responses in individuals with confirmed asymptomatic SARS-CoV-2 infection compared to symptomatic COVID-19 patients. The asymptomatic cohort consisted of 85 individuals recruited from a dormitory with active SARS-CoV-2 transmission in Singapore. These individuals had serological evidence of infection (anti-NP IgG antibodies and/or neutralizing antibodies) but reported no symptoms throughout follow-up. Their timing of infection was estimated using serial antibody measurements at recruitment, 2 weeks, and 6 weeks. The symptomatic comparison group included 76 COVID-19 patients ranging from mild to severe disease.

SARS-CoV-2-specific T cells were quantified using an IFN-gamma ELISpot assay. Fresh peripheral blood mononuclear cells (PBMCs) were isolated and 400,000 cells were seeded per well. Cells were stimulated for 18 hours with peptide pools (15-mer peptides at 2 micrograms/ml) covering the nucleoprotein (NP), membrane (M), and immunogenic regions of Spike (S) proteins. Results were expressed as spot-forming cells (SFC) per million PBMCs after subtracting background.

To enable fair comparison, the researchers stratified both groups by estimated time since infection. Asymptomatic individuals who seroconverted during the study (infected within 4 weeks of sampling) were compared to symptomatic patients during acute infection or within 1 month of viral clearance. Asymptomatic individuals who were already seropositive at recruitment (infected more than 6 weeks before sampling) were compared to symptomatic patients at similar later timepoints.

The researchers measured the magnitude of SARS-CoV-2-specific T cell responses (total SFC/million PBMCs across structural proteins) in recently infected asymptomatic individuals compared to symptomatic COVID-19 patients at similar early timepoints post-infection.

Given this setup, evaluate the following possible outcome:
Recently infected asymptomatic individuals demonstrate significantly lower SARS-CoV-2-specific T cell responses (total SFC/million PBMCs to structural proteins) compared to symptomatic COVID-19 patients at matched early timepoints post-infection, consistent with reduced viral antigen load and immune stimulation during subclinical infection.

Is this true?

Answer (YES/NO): NO